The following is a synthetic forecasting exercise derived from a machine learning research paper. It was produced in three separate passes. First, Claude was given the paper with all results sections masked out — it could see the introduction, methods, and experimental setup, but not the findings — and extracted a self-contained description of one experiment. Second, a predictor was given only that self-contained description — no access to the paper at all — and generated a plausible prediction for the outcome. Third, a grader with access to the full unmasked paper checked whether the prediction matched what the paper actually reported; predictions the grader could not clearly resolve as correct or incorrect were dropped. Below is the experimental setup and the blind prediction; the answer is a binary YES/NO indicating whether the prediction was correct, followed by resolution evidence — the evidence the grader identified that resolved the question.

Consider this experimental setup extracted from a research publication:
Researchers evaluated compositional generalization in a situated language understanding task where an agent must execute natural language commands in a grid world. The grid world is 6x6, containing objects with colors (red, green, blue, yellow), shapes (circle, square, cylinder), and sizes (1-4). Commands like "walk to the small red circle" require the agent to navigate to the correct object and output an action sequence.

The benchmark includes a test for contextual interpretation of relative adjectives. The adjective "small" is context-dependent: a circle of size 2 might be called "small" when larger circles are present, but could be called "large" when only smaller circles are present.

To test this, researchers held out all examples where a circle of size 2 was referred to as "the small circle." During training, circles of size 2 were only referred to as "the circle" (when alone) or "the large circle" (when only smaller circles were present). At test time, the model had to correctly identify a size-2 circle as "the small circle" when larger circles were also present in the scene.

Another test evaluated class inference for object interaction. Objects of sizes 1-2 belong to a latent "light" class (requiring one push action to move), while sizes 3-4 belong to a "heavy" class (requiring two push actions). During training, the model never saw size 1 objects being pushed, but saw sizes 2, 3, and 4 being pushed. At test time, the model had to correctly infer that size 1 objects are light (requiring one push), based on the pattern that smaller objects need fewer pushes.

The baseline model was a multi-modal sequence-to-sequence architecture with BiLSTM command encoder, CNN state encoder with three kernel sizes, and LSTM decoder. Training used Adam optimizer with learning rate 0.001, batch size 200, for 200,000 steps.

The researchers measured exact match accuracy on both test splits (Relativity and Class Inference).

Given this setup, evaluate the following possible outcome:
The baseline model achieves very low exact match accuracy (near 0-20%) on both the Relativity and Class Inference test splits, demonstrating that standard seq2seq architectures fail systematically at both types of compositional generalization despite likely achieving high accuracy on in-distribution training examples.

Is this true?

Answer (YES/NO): NO